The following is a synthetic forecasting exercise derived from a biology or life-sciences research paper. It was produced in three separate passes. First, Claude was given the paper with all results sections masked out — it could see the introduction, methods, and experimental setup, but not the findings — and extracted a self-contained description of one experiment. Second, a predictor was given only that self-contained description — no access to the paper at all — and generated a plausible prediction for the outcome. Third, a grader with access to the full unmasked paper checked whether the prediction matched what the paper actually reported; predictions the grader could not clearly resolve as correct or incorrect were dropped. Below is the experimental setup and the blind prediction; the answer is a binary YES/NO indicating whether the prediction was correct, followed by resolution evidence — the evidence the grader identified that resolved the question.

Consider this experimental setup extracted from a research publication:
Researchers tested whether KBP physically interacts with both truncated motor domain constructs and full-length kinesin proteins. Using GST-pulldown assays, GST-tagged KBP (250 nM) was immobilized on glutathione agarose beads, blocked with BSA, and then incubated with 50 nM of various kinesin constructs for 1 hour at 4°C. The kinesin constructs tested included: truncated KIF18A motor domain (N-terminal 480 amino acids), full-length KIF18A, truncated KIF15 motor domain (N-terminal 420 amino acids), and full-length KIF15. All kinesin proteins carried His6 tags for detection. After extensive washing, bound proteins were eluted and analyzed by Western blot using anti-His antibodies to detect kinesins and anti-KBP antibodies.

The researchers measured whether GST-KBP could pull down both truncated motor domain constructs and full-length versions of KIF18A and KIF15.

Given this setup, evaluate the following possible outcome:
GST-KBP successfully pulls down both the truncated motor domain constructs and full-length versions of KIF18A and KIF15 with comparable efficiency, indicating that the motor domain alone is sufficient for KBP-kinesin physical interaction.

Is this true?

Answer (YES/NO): NO